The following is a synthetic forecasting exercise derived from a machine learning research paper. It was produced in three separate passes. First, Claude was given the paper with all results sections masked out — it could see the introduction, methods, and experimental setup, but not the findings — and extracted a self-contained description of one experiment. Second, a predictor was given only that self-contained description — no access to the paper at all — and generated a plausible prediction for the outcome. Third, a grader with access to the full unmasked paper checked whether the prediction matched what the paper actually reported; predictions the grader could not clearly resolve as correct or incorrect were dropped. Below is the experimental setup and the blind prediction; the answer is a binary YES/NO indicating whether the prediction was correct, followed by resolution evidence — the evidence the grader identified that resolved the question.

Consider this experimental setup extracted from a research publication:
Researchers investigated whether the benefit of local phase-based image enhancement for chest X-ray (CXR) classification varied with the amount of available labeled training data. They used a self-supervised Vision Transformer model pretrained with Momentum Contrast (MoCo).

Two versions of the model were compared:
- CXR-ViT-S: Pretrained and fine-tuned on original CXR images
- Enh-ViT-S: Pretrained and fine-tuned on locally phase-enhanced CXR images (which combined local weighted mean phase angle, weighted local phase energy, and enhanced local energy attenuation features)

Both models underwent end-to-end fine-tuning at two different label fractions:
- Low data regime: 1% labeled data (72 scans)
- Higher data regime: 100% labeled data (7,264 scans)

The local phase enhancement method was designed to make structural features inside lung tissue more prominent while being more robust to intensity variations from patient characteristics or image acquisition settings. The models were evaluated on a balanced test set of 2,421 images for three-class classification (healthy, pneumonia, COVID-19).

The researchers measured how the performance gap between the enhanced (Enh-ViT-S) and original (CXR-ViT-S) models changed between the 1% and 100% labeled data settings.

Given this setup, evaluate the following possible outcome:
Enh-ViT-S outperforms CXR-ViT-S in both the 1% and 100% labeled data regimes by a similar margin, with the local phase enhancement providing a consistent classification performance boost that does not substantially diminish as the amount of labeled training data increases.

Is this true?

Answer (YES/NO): NO